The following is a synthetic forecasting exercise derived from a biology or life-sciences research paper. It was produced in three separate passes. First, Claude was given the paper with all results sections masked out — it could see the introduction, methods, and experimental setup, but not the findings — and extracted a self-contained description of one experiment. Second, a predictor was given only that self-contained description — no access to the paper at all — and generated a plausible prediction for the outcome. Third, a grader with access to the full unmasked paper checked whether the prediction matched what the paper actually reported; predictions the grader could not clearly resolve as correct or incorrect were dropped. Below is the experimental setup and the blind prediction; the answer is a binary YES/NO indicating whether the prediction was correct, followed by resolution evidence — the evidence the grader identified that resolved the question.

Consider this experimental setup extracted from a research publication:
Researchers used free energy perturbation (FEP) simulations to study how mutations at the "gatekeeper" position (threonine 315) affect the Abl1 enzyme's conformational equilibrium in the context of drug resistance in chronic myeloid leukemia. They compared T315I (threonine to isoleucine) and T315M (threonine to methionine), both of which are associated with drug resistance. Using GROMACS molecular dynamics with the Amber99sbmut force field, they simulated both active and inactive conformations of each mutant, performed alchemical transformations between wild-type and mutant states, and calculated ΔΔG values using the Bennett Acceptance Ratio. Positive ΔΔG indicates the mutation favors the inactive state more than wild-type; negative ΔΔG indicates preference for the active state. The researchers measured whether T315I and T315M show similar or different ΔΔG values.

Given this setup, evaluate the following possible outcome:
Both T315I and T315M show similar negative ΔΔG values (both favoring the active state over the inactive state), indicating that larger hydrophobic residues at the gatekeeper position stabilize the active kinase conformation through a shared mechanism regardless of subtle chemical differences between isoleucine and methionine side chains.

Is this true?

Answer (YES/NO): NO